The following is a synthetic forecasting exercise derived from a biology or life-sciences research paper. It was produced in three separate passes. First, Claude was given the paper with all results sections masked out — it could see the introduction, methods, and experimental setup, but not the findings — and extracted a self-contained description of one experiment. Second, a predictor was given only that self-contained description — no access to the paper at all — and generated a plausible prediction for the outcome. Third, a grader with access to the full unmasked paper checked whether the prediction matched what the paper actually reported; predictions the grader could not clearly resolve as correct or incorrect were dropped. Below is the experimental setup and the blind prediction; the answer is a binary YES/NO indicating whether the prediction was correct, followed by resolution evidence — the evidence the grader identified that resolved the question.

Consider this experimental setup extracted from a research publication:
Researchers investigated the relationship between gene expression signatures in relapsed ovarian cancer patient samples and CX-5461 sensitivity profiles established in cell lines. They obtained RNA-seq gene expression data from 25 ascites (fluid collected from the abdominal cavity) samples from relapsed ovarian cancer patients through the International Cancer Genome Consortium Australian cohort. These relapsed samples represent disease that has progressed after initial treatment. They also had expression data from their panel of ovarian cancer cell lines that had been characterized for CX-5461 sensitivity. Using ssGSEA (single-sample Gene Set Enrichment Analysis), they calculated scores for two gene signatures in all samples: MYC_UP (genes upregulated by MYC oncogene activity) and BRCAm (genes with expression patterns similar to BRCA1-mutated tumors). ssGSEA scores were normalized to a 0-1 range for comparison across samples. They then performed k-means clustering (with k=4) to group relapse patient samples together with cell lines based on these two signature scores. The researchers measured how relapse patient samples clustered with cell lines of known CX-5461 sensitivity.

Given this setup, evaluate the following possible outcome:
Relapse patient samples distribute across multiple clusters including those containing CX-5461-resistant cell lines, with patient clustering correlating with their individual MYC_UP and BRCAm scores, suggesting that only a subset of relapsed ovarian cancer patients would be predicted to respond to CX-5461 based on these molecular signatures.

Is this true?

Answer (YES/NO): YES